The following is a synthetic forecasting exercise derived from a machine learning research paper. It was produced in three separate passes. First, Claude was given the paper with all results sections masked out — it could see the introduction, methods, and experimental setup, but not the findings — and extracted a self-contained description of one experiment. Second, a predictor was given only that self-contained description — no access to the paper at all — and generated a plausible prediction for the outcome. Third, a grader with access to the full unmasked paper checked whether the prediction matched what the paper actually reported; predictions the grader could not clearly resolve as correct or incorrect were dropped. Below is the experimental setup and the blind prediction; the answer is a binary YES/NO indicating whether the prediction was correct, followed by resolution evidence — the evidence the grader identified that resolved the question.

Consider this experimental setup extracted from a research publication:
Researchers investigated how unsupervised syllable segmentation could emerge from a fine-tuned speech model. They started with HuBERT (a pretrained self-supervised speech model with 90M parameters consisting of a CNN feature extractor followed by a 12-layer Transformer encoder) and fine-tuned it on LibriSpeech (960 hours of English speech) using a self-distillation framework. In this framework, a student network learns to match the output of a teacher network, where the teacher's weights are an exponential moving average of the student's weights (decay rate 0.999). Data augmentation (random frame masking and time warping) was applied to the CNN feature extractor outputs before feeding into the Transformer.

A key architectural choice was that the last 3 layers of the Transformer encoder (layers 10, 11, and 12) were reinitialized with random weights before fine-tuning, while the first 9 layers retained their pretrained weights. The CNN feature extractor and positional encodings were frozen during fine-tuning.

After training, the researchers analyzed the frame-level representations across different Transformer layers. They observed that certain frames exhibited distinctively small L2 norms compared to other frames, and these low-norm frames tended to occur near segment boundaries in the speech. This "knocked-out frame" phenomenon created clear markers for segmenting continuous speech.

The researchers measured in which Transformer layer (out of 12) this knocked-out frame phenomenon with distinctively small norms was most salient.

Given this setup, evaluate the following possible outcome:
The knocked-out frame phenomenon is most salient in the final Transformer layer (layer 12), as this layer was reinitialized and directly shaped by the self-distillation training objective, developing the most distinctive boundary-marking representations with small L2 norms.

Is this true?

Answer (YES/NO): NO